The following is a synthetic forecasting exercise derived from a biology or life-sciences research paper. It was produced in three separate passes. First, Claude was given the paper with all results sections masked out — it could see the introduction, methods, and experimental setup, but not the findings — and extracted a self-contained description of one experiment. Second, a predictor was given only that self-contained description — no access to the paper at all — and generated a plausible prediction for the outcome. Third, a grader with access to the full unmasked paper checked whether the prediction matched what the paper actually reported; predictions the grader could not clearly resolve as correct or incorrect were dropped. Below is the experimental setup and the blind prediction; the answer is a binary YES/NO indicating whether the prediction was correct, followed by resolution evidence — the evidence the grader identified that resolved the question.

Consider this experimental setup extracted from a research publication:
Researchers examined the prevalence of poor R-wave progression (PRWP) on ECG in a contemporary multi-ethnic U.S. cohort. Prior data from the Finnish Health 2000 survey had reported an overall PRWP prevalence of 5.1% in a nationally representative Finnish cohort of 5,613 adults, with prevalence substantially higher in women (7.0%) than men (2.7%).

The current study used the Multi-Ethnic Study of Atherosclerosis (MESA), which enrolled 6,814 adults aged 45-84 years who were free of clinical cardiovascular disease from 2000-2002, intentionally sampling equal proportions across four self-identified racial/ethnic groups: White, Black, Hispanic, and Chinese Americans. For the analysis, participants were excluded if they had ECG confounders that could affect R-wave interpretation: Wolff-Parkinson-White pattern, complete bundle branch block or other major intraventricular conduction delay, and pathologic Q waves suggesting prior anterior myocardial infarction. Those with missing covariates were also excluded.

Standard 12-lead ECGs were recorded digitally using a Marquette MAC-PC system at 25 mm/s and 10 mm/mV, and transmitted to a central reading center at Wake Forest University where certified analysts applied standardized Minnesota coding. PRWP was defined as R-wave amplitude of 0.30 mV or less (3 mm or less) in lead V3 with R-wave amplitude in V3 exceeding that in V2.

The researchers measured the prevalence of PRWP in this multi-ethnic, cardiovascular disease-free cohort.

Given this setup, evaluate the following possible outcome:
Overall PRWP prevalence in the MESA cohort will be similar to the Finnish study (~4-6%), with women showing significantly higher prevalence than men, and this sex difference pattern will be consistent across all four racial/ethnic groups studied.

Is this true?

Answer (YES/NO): NO